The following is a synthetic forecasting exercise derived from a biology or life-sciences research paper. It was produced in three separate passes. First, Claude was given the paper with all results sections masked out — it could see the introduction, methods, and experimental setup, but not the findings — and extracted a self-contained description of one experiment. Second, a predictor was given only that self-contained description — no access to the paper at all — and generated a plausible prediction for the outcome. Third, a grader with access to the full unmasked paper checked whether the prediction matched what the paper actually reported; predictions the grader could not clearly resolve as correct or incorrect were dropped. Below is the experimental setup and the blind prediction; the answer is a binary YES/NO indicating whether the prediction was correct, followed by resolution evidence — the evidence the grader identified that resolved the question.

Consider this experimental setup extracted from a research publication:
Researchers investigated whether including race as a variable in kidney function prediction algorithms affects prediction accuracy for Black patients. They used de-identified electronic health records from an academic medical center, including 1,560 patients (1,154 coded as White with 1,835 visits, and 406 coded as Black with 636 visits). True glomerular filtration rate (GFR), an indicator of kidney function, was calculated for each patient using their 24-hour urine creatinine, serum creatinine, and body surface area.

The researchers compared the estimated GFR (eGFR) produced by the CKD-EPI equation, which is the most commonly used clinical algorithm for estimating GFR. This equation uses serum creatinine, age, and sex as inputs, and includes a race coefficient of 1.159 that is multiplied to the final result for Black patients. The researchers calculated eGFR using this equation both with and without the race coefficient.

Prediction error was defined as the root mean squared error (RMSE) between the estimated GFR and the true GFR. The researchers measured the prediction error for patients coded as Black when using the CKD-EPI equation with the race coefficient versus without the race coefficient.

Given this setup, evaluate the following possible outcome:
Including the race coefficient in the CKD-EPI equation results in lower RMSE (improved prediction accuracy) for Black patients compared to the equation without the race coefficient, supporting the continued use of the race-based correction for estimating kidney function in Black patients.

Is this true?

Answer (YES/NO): NO